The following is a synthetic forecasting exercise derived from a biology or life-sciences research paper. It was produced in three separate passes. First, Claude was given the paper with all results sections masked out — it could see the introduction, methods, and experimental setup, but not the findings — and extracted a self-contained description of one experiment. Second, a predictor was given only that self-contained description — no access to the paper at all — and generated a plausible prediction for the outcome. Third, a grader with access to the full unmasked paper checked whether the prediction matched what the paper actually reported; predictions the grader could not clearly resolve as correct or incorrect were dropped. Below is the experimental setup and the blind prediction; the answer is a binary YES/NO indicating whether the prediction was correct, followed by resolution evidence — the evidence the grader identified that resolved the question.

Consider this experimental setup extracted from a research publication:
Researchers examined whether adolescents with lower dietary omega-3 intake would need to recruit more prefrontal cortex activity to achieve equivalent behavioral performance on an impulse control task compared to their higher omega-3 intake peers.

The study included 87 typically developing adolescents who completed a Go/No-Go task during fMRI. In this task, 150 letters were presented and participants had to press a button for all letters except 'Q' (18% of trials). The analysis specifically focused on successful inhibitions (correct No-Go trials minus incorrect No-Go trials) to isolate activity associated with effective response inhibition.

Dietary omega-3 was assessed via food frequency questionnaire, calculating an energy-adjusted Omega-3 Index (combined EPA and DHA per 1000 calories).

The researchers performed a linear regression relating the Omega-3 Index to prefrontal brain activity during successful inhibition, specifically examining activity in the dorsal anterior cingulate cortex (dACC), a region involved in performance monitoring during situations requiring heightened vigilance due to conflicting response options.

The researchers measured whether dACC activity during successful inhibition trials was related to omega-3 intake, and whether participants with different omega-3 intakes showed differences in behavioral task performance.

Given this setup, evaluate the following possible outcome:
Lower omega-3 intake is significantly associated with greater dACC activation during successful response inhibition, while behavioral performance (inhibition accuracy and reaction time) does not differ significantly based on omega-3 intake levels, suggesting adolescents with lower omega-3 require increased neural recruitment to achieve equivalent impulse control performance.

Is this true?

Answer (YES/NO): YES